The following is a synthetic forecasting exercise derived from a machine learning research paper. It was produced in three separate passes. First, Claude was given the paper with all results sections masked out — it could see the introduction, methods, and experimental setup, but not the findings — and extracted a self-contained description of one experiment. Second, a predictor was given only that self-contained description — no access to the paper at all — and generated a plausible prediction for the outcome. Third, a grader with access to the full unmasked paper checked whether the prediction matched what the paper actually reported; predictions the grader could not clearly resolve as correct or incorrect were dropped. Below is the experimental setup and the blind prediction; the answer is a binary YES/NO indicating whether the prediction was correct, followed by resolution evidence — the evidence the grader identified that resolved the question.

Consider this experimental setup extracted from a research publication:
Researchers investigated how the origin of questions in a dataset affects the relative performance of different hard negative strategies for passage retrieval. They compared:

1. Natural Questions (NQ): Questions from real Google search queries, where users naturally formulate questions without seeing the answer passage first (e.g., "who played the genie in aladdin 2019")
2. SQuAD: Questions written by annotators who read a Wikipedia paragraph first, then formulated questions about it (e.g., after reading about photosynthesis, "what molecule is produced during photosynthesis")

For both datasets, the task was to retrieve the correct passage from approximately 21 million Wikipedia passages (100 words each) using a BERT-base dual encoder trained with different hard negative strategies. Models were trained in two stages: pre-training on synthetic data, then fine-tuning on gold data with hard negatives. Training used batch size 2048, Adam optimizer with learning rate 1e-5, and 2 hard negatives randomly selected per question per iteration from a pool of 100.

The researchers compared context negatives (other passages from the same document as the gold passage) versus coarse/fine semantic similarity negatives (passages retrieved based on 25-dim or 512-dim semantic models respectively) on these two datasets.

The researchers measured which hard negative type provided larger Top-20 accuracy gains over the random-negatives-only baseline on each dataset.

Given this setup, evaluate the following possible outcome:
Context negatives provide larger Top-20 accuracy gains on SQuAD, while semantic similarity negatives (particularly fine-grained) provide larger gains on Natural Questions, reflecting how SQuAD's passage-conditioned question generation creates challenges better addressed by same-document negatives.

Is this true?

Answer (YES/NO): NO